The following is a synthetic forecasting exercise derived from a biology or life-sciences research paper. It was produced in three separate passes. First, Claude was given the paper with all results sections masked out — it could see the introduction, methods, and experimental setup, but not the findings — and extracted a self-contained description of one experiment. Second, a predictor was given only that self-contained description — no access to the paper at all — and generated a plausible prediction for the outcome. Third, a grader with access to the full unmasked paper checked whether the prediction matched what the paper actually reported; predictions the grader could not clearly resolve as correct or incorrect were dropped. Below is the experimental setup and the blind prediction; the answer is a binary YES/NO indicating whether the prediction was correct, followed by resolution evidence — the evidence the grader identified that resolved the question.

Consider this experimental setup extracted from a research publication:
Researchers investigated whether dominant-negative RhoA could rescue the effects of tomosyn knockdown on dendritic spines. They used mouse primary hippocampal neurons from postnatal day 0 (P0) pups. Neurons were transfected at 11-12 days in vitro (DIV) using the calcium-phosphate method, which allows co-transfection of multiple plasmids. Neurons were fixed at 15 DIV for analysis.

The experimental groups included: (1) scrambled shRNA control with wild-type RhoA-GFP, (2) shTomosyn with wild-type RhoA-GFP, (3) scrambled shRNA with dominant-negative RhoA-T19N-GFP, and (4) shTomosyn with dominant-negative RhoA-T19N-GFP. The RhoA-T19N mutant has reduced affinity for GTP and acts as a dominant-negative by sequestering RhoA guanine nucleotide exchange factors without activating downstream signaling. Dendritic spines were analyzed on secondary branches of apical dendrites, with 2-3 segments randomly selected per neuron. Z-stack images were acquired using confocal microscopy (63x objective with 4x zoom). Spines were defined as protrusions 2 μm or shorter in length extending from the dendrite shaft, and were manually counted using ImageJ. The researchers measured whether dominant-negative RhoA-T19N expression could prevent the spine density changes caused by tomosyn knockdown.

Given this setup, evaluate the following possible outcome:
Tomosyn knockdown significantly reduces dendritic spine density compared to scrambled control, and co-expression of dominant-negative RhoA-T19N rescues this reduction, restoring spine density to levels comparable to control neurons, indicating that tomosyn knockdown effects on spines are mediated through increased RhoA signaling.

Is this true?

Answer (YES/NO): YES